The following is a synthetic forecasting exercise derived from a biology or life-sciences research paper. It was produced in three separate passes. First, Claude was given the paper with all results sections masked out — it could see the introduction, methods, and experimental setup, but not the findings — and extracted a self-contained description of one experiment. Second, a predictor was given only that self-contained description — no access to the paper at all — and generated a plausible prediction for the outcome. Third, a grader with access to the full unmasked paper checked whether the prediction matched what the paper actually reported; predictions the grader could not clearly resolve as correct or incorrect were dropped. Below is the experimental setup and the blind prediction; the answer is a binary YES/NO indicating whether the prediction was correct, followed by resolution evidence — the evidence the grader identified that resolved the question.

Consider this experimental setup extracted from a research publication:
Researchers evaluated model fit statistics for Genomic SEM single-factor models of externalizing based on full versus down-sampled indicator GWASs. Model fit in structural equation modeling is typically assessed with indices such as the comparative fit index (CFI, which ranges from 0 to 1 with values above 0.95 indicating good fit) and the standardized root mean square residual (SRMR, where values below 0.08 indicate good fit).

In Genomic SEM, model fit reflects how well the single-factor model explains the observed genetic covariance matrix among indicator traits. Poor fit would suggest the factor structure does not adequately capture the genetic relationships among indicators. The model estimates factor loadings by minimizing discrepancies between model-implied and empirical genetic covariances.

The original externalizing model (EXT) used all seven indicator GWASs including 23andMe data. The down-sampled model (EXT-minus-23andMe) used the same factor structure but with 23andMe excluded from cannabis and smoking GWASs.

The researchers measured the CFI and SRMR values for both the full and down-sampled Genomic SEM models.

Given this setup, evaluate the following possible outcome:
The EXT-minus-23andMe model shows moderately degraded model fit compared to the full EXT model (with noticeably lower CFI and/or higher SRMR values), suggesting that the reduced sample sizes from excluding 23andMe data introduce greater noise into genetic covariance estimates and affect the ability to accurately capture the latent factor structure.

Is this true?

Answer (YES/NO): NO